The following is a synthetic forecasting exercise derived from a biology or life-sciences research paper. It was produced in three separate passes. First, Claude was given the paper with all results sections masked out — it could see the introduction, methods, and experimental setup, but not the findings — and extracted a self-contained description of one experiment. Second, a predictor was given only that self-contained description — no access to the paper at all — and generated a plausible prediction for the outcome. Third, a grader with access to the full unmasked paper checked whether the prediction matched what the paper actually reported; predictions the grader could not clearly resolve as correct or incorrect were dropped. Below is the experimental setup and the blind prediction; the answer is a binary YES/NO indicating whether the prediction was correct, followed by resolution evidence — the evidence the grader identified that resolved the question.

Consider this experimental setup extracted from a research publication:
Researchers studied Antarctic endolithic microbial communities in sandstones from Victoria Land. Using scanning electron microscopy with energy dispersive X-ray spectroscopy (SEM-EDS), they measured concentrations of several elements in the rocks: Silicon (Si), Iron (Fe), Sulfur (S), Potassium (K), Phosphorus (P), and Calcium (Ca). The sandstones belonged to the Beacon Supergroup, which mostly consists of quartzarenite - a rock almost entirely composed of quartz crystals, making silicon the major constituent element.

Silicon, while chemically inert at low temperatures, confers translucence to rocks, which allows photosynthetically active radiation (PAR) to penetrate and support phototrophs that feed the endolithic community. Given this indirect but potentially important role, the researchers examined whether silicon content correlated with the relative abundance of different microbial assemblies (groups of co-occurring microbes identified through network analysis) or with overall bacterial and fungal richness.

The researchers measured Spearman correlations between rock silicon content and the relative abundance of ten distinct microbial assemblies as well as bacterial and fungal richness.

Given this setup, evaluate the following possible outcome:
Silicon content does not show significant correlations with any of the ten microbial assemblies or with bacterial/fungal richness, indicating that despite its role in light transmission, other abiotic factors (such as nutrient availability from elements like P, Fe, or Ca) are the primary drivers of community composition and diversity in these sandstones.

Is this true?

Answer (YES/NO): YES